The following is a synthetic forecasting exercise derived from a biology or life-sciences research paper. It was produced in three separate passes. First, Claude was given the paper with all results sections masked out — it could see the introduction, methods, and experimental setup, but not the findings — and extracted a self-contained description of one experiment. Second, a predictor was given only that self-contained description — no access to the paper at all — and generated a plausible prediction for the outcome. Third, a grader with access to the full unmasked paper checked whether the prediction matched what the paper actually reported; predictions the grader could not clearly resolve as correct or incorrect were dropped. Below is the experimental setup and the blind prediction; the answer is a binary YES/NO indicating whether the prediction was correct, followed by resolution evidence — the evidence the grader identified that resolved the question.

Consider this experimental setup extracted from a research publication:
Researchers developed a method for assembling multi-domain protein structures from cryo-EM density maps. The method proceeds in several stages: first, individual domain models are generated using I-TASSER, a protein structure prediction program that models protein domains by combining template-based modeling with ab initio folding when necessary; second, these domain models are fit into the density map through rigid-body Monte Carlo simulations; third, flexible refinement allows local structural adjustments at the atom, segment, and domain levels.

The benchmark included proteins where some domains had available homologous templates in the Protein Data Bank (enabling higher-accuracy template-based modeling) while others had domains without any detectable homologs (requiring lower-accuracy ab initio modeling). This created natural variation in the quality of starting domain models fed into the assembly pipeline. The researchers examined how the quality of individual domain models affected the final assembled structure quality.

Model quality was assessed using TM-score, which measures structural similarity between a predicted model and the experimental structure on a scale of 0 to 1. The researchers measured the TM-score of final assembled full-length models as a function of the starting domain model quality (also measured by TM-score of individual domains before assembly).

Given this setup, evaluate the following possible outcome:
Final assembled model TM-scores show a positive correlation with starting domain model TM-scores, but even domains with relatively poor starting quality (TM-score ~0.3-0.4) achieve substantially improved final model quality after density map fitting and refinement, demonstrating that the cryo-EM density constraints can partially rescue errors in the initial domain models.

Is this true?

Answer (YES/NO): NO